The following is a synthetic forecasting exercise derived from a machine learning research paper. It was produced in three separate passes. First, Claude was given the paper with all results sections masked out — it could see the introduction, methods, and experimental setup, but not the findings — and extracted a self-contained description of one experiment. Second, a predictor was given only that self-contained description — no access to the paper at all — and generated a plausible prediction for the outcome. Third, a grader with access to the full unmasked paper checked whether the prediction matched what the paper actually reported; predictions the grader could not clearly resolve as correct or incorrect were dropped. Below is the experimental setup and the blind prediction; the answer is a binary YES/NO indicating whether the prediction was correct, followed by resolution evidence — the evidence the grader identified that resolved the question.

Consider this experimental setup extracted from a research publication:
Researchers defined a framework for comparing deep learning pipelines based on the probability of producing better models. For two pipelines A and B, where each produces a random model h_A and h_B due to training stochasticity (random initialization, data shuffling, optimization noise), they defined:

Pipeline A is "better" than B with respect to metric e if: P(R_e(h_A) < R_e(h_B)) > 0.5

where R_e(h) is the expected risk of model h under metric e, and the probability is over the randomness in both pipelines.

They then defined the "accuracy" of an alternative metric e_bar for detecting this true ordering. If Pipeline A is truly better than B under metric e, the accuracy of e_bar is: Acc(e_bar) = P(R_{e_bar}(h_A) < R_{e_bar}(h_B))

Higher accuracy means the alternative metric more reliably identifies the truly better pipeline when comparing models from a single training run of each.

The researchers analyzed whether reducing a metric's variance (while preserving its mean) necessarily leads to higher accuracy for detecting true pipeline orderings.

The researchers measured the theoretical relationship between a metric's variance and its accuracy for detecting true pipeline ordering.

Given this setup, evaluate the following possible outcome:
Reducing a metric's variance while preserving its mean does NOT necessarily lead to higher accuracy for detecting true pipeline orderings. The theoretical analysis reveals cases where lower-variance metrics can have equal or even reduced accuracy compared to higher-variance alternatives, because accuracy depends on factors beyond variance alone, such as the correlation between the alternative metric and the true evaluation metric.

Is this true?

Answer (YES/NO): NO